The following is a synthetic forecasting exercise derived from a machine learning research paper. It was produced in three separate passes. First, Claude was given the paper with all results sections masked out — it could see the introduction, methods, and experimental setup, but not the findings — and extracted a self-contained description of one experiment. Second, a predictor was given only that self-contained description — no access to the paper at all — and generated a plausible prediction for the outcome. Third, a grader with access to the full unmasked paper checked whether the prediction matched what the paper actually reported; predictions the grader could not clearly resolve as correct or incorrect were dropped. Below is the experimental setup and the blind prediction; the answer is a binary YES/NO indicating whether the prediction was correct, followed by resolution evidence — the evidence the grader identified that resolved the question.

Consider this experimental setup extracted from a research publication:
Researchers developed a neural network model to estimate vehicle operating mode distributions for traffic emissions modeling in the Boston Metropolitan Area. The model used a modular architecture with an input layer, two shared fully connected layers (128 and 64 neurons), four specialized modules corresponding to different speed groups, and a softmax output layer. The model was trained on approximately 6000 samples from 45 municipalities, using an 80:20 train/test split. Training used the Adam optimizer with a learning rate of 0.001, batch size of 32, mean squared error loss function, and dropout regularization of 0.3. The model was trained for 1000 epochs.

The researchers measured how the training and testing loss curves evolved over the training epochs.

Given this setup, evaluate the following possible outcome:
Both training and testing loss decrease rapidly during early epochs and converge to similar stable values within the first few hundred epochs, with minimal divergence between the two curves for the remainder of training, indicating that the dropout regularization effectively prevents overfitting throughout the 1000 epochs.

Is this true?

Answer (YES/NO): NO